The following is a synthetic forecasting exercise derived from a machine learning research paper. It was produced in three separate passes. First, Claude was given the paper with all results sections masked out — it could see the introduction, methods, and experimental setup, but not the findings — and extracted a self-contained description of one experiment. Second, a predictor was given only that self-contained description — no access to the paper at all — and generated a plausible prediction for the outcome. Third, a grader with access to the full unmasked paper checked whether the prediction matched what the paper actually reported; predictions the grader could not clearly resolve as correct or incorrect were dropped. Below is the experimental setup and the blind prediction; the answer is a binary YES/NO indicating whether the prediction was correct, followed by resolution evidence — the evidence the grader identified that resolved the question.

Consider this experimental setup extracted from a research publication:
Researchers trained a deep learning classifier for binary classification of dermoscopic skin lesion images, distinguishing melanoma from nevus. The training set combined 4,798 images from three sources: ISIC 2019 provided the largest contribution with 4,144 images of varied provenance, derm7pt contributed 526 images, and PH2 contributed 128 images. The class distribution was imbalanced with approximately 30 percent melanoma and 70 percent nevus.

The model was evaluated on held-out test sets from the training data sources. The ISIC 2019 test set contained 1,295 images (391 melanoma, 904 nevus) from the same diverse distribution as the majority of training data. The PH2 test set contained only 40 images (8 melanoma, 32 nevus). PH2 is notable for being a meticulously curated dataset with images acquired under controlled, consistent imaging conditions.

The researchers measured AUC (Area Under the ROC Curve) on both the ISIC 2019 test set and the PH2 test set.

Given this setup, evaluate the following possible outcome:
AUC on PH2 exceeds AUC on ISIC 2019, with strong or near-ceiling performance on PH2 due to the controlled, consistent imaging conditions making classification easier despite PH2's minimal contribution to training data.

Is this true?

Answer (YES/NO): YES